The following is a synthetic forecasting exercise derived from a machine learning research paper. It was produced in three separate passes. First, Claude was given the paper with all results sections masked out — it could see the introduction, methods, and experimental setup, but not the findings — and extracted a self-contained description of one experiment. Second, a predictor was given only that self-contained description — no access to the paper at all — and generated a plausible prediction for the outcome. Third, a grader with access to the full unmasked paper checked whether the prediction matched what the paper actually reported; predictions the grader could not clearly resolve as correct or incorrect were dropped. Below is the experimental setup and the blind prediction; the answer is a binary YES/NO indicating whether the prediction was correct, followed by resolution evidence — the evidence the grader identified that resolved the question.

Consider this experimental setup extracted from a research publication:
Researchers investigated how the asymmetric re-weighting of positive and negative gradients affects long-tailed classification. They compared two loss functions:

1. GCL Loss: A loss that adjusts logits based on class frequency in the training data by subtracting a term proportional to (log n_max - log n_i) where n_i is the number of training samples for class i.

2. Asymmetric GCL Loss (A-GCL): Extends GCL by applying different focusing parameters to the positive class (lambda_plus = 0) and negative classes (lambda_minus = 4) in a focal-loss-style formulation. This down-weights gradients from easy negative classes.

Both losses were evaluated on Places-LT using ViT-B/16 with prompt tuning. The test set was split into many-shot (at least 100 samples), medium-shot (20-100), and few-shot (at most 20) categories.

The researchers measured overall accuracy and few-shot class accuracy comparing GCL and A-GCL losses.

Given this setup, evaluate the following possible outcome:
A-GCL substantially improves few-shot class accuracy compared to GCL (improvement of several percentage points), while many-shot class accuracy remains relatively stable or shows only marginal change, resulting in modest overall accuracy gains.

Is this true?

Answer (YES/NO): YES